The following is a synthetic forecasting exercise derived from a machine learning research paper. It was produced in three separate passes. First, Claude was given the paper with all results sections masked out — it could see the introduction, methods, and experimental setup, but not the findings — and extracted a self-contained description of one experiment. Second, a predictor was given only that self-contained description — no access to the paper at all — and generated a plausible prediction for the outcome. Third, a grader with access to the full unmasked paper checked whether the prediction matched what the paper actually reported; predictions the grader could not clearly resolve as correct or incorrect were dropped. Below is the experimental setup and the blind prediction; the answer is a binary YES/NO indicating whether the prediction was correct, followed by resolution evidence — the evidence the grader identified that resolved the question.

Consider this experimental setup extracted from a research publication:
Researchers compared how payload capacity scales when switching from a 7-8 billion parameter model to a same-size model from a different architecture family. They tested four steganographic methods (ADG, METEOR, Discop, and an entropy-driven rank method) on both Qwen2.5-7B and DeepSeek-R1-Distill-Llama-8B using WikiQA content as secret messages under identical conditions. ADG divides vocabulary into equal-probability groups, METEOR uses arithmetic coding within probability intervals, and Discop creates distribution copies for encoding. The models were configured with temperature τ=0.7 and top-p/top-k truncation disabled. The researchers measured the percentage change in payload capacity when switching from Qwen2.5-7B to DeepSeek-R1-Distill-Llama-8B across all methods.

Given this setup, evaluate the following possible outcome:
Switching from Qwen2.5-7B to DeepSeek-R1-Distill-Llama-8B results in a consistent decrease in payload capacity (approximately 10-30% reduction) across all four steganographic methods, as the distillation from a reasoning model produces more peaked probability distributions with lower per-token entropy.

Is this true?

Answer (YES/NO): NO